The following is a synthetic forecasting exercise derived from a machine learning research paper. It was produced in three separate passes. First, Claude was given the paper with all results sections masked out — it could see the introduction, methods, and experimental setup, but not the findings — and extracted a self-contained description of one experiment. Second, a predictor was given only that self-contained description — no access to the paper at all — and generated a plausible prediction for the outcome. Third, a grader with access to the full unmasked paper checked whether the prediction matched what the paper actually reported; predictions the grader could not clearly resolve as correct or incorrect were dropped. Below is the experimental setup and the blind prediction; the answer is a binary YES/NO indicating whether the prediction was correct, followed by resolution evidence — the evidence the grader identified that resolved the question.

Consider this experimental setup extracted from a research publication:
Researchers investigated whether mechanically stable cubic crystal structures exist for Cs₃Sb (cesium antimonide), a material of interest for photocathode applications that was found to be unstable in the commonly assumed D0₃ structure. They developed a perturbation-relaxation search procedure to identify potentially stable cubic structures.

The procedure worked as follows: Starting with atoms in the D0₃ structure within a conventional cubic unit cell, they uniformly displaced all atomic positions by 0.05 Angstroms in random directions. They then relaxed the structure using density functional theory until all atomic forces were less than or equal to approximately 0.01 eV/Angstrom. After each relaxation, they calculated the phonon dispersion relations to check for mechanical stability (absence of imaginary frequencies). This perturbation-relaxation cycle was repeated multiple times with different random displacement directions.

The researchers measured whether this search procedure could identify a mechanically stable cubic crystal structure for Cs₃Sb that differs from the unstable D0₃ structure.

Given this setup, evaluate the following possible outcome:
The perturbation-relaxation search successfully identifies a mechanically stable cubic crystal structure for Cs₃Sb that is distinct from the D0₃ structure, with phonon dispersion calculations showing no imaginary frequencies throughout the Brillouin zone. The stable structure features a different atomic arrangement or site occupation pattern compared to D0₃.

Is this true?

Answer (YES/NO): YES